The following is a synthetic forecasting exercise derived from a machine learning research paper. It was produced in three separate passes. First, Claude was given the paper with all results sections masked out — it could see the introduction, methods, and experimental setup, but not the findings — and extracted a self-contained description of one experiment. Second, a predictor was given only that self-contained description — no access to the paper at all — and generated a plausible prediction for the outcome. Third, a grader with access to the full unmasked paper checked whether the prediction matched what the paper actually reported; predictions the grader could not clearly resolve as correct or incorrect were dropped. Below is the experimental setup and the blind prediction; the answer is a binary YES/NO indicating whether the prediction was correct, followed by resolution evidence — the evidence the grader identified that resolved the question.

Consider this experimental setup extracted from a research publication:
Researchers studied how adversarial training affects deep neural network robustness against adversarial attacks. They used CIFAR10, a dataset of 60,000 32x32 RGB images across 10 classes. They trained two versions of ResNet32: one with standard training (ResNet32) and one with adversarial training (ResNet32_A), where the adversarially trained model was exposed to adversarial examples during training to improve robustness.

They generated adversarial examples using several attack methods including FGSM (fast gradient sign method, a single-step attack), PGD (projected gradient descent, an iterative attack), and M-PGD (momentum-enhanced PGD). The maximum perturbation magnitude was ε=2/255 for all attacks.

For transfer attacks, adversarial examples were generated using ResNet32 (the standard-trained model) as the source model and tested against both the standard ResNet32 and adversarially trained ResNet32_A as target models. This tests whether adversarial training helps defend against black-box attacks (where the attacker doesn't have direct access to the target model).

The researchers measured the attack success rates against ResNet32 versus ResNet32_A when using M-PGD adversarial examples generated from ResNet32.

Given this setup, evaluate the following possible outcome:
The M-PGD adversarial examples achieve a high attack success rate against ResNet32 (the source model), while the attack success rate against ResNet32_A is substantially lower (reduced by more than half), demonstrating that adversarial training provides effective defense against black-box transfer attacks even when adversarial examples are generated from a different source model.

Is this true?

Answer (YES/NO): YES